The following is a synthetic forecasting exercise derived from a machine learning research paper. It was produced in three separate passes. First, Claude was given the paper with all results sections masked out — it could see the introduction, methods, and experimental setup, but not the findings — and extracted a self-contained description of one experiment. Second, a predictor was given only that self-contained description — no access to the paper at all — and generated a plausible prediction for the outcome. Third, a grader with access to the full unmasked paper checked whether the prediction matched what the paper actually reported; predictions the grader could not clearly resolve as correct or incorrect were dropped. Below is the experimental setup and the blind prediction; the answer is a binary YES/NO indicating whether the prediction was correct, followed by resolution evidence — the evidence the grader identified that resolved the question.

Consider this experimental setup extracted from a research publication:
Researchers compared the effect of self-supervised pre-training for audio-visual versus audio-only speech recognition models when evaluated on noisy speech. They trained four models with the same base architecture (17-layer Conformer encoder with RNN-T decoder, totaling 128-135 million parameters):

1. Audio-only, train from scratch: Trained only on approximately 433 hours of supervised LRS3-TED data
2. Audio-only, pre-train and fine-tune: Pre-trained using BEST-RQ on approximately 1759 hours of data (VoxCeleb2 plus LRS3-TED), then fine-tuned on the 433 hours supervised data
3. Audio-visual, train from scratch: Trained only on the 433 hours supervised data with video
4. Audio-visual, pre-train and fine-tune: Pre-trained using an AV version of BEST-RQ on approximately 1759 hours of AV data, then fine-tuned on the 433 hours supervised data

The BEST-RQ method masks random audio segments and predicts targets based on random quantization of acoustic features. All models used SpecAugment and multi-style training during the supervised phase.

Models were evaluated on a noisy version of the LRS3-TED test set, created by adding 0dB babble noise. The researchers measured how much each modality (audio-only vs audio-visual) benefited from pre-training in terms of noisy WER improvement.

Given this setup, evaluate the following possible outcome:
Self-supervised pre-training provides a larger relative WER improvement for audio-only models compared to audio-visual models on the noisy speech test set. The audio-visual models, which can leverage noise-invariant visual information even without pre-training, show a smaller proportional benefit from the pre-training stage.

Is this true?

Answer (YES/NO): NO